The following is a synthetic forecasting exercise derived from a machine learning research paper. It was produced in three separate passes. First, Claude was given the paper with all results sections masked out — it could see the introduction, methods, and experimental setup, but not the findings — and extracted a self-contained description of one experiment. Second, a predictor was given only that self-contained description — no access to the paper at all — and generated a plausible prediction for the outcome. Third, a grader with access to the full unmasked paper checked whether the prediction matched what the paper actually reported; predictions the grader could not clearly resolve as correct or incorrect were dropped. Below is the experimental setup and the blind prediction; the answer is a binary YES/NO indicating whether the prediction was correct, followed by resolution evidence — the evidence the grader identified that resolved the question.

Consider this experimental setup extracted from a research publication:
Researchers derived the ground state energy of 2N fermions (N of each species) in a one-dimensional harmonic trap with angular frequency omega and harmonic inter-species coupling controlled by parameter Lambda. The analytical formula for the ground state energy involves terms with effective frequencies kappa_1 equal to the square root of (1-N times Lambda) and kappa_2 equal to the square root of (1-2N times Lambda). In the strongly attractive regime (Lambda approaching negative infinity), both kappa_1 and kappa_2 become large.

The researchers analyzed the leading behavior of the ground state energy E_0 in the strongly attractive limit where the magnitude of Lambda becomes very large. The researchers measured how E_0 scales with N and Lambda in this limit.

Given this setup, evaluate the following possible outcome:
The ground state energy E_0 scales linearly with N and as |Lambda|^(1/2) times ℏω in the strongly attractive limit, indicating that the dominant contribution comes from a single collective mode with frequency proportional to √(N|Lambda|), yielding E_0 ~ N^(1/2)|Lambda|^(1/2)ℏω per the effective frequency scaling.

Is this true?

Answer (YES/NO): NO